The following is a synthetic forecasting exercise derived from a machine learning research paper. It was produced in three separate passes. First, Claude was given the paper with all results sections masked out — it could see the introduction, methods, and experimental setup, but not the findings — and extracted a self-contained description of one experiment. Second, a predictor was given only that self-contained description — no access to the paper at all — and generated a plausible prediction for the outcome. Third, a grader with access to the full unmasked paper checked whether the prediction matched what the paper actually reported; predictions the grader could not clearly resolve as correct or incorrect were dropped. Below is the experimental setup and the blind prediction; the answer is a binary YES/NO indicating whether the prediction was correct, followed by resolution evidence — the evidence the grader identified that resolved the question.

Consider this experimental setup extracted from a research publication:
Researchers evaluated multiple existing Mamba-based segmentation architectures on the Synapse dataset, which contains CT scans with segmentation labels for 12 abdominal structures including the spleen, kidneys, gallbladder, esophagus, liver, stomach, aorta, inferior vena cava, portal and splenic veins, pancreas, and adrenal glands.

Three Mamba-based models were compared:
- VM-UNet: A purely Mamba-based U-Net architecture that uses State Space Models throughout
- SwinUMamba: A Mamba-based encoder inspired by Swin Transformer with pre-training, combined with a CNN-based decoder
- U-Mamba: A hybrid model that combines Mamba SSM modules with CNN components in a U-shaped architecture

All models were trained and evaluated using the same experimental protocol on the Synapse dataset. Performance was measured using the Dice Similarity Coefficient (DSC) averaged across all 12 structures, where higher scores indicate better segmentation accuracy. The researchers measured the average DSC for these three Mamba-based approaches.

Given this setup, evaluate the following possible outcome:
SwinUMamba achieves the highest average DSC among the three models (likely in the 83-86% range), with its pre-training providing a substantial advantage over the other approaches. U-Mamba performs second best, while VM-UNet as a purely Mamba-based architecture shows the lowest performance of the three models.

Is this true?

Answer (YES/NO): NO